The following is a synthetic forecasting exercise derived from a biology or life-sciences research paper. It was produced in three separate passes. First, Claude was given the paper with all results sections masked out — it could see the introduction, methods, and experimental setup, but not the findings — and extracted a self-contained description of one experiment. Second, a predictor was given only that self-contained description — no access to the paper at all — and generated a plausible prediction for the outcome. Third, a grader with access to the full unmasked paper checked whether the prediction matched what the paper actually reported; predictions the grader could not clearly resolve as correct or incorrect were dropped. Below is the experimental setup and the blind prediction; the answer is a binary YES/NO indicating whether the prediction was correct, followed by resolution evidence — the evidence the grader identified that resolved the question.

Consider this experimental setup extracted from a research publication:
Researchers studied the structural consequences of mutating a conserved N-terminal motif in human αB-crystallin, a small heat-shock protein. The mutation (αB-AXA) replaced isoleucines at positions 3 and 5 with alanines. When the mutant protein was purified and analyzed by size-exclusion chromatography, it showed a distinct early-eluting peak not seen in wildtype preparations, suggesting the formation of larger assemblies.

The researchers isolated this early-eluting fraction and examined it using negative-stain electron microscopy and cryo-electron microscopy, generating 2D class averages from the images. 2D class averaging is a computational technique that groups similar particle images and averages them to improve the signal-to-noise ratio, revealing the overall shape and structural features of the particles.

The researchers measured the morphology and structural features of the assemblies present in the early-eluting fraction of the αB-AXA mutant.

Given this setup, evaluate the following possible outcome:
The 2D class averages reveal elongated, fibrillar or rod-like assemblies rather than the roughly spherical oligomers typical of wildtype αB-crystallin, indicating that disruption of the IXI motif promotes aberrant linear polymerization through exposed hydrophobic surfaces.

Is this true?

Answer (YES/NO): YES